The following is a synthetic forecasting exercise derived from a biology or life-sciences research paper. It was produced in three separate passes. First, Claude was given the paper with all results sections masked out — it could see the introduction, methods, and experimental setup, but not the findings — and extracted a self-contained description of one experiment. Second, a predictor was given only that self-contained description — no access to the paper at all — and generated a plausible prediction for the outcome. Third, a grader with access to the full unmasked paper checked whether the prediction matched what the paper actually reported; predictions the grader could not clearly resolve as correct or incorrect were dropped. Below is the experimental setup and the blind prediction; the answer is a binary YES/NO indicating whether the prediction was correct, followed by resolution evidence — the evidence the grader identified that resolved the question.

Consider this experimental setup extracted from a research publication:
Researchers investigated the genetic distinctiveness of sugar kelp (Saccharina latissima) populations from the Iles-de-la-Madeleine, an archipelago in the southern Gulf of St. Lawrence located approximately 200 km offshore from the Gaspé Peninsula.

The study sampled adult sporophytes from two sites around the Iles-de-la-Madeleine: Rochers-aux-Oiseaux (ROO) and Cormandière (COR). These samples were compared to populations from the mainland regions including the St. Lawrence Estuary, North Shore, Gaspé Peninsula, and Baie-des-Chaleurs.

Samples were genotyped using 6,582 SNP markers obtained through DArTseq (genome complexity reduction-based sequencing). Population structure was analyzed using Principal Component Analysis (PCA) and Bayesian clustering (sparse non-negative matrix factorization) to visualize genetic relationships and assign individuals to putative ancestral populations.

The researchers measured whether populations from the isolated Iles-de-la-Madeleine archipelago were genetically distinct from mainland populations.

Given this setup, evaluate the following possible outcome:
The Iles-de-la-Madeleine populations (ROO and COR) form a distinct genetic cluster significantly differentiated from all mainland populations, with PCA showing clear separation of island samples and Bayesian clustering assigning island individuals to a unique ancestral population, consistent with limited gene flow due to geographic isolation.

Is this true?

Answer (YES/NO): NO